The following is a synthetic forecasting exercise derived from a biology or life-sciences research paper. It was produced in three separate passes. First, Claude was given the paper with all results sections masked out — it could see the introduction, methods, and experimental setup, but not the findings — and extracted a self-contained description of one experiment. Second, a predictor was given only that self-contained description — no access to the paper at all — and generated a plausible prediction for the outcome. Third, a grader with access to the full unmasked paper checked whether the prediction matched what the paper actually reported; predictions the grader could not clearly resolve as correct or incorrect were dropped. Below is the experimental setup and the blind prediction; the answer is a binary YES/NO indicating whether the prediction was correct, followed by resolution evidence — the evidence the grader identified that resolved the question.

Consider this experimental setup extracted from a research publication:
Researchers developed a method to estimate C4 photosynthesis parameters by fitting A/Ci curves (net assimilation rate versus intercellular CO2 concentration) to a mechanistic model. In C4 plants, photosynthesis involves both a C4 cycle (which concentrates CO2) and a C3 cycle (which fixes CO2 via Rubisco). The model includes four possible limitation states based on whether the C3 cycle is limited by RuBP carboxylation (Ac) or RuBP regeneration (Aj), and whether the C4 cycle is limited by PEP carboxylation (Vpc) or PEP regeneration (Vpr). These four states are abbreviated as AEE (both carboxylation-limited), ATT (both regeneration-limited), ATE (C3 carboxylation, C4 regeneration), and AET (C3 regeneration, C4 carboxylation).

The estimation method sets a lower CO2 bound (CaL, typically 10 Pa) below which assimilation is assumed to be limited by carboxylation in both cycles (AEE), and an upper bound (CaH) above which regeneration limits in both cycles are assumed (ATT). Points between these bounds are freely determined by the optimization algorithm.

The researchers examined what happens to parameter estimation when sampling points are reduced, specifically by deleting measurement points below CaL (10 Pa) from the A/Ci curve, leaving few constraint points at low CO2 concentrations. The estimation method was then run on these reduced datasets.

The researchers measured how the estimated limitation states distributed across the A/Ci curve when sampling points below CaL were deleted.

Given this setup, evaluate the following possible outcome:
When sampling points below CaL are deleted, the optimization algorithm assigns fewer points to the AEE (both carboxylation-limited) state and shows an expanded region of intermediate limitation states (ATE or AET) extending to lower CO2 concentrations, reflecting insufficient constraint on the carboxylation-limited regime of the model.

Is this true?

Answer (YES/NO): NO